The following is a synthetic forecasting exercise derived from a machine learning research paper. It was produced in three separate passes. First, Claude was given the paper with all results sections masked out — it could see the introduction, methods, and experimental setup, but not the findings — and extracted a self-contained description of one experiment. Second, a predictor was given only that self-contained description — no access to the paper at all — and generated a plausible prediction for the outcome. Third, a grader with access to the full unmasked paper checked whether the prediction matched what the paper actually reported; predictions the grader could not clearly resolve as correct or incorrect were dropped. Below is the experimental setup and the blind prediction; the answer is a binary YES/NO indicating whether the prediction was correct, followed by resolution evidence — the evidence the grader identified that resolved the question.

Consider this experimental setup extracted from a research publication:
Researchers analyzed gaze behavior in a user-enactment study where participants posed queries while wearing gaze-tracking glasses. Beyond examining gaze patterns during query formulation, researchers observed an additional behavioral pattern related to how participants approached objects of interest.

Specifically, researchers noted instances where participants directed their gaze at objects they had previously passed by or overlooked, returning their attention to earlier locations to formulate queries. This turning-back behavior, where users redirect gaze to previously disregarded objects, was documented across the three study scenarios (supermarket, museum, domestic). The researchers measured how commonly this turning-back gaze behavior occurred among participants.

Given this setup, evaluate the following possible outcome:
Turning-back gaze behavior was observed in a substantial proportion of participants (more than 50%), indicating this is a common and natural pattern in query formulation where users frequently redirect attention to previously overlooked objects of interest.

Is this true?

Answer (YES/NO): YES